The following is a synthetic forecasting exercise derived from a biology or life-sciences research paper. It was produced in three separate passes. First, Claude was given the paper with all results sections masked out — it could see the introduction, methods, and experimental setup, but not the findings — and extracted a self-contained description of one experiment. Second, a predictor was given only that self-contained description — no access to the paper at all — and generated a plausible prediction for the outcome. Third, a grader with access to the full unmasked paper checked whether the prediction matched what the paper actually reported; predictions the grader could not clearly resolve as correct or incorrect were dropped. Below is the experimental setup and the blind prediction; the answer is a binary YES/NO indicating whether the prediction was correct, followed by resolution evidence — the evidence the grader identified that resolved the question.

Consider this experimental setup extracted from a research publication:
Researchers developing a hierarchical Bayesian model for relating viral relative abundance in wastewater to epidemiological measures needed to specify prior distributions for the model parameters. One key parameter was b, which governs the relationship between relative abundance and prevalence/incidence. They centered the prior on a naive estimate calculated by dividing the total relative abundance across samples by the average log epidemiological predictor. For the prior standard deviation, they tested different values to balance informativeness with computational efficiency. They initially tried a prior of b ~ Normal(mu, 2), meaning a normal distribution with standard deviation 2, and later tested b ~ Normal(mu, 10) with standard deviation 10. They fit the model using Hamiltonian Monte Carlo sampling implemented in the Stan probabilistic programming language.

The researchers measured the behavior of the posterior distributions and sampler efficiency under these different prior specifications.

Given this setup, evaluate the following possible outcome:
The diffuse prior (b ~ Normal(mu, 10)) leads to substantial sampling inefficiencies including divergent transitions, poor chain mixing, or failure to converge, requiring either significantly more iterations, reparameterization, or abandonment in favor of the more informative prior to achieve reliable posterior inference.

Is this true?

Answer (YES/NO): NO